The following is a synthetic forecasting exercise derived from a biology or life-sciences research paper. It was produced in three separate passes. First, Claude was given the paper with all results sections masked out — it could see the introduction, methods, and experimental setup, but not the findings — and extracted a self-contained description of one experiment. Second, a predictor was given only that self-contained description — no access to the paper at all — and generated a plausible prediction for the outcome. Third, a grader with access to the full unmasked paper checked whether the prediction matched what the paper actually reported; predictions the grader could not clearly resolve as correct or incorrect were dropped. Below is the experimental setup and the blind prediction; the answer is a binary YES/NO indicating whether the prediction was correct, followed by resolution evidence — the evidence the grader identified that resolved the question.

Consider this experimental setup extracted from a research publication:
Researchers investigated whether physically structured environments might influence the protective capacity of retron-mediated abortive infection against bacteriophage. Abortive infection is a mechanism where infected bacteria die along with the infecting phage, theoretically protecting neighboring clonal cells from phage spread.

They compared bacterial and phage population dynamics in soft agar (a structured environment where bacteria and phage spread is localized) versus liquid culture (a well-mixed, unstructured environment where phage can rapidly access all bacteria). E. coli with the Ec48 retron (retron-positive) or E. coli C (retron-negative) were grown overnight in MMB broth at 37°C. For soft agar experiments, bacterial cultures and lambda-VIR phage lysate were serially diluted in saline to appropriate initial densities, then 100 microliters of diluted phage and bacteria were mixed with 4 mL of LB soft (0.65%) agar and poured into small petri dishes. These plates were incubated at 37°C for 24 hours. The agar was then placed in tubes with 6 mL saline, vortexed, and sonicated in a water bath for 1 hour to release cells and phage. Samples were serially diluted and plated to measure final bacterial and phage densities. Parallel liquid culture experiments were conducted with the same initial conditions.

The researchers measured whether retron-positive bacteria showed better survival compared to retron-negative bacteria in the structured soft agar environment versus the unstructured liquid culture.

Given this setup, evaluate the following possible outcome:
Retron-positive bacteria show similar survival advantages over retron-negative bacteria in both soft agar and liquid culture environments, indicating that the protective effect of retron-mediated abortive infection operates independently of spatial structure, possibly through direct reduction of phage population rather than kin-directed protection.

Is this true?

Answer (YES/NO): NO